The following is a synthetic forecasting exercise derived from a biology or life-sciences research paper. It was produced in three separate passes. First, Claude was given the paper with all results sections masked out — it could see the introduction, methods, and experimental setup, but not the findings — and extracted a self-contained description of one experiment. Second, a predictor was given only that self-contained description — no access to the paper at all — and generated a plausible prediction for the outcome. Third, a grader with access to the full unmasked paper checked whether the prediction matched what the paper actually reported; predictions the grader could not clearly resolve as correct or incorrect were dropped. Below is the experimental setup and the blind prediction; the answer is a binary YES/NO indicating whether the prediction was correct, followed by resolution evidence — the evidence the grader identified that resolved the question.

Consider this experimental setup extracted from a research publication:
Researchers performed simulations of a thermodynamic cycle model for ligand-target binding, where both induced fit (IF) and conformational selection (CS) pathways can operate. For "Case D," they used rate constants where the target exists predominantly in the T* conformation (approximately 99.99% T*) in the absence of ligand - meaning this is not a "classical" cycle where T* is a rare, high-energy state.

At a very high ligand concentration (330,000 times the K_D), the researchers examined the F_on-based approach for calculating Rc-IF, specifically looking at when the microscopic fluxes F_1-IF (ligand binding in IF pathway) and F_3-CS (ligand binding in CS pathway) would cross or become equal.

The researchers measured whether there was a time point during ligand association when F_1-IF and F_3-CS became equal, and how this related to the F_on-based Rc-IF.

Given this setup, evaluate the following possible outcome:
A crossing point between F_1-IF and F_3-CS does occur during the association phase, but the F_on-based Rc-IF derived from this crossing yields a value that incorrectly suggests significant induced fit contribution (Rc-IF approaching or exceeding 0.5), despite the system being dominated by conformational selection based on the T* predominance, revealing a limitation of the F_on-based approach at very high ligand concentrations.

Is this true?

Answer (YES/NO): YES